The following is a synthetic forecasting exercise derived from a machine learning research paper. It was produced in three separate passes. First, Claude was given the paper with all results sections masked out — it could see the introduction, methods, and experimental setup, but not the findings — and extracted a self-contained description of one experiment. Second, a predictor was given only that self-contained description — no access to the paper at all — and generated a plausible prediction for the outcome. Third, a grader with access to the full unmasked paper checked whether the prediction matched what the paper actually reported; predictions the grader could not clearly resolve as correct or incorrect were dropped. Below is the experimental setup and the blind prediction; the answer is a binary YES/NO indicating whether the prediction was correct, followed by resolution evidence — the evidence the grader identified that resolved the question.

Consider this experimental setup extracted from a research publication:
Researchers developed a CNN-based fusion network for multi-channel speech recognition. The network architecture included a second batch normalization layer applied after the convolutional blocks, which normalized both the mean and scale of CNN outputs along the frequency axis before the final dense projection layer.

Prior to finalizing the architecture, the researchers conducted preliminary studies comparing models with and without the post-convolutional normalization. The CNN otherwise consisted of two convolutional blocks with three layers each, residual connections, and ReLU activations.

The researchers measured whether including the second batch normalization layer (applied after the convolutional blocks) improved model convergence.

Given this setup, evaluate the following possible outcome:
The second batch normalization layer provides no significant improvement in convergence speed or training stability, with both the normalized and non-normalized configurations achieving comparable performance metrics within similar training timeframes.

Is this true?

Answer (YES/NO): NO